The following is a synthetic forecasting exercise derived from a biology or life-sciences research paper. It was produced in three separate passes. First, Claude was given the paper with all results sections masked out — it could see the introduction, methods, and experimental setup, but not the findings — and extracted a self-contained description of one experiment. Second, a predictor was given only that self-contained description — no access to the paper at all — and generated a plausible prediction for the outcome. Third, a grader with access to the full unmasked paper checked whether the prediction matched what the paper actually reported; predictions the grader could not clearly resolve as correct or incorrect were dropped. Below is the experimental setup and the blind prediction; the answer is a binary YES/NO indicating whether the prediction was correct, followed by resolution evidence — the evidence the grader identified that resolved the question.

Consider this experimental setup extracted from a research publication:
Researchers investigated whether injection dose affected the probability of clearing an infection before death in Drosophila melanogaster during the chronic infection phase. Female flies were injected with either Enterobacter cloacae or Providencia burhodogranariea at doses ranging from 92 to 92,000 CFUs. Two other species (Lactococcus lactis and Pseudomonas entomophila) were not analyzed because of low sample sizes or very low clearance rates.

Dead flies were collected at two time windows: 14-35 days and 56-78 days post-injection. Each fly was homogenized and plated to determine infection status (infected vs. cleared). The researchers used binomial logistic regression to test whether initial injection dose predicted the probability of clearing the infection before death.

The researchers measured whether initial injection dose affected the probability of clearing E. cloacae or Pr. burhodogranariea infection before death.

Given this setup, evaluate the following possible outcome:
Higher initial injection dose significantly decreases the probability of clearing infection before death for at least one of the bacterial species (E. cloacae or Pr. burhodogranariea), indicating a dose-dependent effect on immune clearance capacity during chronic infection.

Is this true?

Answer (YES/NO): YES